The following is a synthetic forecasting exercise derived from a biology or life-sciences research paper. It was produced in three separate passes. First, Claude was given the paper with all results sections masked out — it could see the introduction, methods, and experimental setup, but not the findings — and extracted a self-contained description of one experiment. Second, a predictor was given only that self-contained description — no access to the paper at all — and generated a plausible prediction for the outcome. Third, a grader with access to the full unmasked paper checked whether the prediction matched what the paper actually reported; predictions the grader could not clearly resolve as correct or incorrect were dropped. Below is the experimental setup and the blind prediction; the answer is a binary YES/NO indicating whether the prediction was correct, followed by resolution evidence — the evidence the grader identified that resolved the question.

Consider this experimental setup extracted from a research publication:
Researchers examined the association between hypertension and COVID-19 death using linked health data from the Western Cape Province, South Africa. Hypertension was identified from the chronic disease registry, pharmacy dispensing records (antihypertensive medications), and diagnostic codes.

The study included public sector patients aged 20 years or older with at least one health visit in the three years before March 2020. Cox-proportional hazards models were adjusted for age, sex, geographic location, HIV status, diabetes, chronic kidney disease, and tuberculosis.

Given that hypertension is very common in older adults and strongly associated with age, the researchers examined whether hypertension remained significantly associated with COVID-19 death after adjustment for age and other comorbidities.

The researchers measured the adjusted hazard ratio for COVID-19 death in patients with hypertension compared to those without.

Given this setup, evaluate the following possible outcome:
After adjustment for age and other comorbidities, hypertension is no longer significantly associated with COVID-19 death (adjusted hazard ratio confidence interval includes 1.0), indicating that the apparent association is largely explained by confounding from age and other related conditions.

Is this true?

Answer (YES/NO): NO